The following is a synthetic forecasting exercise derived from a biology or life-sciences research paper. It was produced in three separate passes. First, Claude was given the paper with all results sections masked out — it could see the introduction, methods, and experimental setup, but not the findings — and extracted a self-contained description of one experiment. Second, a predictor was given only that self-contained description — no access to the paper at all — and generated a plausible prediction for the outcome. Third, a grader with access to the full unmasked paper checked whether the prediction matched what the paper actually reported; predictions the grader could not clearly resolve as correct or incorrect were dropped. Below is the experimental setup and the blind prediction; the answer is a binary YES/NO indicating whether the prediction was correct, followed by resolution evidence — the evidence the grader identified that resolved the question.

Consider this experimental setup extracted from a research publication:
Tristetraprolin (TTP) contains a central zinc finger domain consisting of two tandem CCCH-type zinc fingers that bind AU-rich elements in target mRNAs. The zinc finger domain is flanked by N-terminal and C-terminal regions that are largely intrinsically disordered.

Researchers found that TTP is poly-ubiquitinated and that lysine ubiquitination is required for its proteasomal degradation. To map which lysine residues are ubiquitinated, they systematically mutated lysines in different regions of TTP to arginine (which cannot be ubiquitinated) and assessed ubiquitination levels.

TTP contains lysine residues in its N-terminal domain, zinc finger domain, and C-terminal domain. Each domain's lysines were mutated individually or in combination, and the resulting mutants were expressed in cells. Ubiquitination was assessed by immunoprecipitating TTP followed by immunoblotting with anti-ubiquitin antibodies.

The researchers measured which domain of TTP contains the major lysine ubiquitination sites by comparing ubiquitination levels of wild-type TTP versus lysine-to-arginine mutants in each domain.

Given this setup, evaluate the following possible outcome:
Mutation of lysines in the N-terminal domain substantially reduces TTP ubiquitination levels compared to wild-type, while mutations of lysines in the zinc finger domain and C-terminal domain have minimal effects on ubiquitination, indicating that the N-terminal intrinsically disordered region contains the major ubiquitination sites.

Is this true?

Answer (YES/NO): NO